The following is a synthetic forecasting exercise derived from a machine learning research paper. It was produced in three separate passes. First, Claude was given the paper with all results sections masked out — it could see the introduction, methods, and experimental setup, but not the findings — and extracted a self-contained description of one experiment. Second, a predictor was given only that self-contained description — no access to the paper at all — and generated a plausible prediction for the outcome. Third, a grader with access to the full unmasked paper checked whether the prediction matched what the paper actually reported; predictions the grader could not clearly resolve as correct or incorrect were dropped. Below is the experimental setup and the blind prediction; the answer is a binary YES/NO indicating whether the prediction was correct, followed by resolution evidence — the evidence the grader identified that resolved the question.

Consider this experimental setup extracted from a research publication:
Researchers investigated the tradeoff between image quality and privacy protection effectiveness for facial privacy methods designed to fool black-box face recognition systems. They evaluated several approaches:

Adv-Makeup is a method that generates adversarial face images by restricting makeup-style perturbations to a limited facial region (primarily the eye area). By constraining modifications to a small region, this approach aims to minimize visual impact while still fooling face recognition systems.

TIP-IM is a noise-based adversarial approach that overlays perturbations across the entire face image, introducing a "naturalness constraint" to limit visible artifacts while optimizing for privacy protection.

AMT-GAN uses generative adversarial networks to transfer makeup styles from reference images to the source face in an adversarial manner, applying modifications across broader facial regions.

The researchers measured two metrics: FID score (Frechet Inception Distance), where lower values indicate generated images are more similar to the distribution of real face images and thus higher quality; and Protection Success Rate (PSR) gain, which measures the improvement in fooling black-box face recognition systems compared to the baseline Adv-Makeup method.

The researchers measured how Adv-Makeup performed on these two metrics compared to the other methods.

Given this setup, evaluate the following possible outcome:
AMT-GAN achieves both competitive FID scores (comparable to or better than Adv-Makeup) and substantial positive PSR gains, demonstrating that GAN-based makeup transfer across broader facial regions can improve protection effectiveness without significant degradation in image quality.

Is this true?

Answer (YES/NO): NO